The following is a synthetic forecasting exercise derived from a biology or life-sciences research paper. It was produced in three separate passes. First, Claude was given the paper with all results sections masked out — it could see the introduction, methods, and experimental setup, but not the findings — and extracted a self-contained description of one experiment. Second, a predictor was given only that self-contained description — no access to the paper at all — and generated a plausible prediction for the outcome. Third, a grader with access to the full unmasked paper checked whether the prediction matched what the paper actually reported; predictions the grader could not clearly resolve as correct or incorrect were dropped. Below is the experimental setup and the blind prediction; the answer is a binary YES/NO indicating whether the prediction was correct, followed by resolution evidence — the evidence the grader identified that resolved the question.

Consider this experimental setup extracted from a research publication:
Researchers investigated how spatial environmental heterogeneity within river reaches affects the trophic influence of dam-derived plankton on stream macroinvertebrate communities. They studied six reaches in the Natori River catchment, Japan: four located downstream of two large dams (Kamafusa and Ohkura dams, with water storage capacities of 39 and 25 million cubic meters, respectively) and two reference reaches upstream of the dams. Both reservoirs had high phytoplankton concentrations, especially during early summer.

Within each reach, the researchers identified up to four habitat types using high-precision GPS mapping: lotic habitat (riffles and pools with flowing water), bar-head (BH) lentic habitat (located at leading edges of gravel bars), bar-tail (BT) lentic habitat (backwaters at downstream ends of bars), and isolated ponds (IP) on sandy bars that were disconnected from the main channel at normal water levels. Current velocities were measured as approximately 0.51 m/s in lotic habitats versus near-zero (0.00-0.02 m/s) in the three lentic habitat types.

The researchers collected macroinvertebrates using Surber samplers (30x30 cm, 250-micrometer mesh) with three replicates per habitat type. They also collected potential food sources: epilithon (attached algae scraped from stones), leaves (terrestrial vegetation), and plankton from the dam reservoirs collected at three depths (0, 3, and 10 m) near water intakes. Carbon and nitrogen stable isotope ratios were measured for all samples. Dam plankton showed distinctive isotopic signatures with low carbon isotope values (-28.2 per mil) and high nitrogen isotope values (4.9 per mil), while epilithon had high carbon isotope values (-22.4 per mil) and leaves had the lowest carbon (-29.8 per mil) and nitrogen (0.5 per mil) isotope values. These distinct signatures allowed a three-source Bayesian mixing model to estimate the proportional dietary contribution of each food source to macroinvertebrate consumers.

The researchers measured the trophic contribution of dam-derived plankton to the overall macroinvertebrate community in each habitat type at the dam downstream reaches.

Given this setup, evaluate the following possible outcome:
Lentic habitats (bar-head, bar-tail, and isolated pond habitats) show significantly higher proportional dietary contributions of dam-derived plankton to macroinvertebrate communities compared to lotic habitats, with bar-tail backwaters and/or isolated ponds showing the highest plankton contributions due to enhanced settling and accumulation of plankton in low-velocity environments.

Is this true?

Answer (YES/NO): NO